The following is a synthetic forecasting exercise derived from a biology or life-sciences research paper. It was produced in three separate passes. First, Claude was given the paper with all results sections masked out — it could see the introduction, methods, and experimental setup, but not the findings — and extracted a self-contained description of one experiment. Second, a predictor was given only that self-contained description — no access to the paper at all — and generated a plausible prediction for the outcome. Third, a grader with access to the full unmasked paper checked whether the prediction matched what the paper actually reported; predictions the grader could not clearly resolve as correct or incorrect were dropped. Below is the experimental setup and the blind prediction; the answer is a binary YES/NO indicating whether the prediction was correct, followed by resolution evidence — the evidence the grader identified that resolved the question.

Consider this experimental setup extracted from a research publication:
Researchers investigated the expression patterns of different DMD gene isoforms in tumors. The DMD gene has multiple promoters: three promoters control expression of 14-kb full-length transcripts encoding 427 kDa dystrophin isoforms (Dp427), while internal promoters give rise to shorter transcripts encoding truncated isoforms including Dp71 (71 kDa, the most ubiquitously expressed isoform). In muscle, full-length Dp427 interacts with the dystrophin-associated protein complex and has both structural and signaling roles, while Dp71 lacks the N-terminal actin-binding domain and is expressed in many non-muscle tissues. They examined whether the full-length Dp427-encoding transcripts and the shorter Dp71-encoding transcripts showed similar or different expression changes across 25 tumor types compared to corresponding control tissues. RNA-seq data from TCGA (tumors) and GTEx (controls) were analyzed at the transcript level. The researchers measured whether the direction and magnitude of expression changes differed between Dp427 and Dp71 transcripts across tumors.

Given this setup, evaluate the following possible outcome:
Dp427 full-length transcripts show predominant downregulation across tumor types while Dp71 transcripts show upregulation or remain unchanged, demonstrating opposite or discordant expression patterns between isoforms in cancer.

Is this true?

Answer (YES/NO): NO